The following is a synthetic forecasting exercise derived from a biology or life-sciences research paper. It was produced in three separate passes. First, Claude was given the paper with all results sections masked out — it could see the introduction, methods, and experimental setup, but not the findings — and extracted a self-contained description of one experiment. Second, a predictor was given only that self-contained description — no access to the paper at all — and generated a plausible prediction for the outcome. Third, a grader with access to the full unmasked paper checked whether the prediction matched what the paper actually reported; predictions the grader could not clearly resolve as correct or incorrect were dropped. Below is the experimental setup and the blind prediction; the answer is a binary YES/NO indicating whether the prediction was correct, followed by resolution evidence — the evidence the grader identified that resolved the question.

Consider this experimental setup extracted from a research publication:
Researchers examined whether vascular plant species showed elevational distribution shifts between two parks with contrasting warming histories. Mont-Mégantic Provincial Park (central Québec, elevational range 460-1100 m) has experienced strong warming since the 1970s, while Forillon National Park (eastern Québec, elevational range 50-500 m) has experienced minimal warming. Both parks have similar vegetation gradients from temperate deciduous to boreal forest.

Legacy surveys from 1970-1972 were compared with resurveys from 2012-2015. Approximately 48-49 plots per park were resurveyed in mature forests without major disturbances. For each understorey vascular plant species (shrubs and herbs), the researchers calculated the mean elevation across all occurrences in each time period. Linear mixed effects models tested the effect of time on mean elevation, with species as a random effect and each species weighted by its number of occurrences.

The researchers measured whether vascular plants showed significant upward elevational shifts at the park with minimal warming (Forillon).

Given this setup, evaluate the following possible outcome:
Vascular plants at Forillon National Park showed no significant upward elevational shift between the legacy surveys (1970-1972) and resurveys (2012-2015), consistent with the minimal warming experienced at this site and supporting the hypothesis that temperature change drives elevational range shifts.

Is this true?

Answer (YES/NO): YES